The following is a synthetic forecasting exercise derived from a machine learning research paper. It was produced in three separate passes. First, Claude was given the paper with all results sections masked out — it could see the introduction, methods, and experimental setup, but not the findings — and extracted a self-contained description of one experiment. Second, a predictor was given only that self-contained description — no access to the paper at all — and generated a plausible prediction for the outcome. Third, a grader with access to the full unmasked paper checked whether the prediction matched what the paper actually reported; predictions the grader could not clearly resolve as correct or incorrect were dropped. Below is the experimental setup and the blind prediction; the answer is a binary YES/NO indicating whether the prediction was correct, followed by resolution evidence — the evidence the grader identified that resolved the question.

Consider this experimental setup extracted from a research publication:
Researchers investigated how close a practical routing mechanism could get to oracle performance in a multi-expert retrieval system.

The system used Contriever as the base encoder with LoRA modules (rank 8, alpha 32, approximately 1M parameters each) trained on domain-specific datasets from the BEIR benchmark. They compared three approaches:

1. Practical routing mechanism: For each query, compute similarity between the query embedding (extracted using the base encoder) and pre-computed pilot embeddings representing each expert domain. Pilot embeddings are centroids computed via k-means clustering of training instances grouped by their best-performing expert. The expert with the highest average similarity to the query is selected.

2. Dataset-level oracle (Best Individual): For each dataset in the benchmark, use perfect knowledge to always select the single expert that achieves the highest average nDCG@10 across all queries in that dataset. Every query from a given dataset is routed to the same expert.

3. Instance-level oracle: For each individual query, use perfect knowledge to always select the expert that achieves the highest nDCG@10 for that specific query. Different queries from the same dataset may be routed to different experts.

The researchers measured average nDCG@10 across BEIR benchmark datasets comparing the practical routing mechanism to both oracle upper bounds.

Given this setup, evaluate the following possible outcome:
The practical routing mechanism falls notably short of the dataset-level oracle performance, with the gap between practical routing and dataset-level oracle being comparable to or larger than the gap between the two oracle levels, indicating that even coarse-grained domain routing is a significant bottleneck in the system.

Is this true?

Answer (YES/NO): NO